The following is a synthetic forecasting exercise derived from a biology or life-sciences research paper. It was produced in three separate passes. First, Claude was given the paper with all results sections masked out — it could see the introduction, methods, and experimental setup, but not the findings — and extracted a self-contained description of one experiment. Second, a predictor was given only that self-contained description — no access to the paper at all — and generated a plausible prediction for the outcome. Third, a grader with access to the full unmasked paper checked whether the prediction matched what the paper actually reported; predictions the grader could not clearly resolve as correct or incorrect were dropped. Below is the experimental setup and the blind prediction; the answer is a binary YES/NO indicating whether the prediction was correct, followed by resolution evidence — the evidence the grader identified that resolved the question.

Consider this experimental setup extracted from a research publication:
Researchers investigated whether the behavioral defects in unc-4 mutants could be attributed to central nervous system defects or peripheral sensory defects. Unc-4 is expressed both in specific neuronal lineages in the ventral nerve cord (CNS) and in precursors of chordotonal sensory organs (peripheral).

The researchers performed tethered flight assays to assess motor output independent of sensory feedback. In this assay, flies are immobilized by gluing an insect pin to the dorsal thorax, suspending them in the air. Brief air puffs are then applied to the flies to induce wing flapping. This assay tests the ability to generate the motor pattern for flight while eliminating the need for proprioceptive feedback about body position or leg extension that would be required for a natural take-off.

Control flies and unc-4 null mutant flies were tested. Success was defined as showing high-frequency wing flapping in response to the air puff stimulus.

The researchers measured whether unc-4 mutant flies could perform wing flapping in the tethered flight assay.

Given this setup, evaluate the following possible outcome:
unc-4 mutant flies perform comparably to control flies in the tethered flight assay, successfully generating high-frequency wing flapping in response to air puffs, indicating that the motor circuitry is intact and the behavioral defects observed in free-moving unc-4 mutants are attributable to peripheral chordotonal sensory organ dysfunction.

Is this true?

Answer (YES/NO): NO